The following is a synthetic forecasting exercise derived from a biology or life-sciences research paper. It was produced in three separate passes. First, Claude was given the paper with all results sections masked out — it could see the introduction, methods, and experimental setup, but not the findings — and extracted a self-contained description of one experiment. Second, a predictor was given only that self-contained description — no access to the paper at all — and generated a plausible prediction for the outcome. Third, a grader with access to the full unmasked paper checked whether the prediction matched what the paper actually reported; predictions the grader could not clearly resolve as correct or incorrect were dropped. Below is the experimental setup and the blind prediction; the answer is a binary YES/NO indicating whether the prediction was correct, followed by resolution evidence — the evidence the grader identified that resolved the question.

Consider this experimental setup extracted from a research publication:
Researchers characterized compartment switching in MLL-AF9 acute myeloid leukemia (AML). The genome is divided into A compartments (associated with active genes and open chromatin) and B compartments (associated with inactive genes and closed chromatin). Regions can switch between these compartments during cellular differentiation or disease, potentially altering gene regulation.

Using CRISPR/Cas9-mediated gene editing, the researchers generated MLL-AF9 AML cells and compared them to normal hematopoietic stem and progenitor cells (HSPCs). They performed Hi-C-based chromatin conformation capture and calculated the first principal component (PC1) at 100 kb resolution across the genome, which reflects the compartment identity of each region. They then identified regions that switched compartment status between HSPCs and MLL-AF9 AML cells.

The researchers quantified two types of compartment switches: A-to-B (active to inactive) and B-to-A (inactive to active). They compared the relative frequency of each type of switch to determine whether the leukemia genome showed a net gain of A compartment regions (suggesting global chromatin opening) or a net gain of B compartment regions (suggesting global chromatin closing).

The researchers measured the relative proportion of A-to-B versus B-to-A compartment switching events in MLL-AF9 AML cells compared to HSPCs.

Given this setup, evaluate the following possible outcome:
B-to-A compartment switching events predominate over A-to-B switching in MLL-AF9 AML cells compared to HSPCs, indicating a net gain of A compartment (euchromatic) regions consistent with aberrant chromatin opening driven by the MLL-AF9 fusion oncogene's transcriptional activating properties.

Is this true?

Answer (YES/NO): YES